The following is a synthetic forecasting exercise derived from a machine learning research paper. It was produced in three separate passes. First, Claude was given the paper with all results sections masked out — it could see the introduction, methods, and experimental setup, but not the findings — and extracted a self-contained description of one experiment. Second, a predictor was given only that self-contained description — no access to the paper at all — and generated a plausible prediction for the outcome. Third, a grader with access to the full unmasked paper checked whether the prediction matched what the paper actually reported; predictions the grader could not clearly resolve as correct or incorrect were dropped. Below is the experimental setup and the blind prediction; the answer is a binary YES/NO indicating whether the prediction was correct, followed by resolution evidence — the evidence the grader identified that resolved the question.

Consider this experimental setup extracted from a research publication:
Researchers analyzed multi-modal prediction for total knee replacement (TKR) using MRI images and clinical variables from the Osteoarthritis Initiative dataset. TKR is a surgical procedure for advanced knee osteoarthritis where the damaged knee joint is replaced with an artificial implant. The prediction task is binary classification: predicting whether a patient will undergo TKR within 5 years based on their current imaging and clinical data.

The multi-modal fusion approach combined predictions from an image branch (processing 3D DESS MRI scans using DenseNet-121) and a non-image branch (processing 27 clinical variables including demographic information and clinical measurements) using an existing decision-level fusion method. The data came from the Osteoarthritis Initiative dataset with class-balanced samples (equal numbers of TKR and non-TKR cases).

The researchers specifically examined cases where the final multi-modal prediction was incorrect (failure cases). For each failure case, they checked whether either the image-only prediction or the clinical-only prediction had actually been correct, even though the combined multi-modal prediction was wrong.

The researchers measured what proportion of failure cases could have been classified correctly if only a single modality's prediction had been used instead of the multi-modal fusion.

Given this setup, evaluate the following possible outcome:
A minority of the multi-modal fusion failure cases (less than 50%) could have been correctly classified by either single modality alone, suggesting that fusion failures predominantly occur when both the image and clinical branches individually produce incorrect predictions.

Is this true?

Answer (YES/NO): YES